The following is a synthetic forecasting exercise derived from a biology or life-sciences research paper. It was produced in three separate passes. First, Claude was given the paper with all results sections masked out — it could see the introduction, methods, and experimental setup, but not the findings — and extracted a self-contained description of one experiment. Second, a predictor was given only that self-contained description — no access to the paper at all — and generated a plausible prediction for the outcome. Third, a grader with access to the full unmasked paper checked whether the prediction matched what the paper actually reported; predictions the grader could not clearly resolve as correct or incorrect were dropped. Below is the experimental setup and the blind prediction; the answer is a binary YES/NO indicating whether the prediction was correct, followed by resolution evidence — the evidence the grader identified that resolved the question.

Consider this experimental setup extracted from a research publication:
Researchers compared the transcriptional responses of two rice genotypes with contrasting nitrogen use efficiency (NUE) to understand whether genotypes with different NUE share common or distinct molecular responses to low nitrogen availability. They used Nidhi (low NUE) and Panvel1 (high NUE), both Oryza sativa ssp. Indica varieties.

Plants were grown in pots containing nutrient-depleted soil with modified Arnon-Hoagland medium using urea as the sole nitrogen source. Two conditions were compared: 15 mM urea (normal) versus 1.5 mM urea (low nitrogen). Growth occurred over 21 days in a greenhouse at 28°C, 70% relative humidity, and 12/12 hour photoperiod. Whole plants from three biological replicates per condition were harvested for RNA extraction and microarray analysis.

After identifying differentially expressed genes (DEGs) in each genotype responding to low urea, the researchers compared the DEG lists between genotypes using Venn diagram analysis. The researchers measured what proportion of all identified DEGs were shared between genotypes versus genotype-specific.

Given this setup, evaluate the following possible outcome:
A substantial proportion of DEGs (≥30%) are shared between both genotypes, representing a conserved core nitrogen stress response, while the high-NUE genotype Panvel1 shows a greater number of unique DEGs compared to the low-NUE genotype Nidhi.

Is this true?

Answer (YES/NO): NO